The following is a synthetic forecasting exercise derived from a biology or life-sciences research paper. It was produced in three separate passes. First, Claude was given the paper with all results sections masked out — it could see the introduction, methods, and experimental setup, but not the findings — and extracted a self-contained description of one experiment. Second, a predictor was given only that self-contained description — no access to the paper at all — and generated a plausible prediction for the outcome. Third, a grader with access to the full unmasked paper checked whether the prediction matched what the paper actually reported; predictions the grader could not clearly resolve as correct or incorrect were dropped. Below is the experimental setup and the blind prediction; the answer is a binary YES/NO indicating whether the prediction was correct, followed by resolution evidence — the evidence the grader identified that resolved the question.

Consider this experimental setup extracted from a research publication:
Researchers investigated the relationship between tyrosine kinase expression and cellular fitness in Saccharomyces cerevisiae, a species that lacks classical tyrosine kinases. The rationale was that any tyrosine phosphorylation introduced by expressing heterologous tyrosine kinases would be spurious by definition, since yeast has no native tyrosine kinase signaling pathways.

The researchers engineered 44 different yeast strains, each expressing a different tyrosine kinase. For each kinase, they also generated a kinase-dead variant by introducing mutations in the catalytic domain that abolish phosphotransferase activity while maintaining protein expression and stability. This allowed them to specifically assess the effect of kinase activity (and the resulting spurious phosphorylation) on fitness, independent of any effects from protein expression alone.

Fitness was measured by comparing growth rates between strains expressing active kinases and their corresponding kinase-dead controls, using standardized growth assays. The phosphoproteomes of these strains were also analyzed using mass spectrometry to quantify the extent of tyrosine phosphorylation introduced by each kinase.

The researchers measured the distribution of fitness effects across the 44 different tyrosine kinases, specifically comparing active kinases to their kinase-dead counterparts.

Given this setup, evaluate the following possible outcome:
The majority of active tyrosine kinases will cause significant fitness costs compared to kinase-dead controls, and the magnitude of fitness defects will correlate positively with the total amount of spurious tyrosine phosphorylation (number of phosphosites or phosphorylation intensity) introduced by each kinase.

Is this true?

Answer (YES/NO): NO